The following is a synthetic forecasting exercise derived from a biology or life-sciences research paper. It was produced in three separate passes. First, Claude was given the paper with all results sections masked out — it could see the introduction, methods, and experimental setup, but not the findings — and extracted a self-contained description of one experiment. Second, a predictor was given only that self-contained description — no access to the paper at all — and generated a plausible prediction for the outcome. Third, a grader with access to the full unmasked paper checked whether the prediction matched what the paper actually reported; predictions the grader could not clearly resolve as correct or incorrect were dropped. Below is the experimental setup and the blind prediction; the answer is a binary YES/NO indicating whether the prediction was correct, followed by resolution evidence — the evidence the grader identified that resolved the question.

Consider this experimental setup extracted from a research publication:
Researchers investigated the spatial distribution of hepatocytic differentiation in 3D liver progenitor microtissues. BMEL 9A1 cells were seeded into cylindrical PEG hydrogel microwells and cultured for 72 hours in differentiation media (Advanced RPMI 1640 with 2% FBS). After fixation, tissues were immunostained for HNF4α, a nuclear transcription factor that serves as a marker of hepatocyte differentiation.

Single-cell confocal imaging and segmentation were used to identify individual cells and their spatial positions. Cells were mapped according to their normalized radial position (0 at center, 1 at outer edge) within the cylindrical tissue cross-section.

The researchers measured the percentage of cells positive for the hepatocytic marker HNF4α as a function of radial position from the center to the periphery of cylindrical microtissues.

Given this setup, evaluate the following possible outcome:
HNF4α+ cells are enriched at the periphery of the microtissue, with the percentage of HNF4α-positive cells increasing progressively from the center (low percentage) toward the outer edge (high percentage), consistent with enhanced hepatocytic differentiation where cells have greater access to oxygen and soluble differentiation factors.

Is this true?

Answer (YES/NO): YES